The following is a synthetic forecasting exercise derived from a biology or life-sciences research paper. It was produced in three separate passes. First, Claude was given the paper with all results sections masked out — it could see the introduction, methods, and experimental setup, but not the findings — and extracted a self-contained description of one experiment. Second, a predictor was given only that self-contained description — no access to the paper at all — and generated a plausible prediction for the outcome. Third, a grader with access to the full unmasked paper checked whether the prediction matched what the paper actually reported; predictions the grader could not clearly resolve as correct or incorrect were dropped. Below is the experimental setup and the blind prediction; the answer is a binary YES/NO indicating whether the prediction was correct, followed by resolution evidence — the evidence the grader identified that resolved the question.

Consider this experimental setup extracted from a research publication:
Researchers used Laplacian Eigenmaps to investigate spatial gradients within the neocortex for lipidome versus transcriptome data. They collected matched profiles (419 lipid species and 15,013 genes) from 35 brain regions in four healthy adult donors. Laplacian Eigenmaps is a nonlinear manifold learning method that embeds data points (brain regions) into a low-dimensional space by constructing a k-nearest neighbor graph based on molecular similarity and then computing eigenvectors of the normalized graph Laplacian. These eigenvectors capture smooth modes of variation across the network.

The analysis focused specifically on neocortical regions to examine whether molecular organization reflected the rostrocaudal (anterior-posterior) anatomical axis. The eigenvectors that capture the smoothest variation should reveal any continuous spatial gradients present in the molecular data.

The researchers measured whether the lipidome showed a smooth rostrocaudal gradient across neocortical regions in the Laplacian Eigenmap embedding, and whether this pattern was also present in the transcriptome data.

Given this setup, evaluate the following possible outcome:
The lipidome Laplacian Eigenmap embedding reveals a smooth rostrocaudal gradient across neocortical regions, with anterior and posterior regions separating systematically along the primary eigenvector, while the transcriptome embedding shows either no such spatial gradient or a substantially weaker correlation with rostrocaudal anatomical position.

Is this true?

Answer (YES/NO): NO